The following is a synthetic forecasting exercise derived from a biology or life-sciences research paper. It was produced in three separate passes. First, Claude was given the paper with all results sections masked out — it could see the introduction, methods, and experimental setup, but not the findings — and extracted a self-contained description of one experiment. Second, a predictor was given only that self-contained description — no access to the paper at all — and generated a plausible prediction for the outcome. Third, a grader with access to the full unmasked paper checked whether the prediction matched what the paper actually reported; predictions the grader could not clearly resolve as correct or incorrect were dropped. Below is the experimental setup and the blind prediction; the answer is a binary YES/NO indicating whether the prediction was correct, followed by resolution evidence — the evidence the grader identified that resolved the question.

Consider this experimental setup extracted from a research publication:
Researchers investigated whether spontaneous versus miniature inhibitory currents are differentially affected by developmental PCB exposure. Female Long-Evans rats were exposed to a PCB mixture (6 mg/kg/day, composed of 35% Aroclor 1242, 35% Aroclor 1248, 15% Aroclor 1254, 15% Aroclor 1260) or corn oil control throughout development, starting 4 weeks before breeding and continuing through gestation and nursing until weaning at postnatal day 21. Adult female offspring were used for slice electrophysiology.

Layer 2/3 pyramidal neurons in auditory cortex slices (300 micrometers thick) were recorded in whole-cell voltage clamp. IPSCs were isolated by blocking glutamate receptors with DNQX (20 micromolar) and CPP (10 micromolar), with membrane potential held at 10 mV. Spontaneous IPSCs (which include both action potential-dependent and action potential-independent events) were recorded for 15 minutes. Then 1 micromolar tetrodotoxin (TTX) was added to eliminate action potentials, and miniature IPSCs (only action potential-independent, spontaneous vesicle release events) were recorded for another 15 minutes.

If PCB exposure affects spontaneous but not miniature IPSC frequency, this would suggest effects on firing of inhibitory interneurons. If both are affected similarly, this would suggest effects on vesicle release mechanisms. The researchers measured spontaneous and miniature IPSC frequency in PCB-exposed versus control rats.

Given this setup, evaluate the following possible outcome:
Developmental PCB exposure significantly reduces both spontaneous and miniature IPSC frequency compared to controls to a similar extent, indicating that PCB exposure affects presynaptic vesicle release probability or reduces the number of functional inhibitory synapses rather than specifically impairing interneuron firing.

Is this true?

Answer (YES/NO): NO